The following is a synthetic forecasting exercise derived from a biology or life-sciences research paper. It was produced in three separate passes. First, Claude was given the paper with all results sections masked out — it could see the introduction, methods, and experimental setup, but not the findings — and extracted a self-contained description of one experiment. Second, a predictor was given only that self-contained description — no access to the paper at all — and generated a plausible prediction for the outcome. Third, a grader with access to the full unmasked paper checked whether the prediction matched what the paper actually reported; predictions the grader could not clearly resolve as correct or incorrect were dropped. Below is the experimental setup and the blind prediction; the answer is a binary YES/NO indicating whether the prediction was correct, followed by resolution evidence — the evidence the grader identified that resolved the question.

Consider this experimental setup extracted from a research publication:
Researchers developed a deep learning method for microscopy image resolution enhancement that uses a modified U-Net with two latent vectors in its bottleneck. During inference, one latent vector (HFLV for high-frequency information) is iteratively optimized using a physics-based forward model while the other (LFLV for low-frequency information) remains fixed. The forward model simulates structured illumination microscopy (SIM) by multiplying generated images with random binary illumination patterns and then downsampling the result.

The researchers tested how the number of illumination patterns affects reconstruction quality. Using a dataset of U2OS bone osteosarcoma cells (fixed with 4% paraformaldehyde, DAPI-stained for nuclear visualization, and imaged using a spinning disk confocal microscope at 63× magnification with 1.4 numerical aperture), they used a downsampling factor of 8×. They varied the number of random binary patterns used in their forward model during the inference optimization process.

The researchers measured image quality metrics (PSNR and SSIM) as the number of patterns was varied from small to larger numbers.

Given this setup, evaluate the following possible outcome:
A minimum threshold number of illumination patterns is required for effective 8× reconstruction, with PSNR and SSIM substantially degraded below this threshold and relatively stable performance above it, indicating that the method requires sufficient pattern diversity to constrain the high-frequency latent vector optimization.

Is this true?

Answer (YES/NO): NO